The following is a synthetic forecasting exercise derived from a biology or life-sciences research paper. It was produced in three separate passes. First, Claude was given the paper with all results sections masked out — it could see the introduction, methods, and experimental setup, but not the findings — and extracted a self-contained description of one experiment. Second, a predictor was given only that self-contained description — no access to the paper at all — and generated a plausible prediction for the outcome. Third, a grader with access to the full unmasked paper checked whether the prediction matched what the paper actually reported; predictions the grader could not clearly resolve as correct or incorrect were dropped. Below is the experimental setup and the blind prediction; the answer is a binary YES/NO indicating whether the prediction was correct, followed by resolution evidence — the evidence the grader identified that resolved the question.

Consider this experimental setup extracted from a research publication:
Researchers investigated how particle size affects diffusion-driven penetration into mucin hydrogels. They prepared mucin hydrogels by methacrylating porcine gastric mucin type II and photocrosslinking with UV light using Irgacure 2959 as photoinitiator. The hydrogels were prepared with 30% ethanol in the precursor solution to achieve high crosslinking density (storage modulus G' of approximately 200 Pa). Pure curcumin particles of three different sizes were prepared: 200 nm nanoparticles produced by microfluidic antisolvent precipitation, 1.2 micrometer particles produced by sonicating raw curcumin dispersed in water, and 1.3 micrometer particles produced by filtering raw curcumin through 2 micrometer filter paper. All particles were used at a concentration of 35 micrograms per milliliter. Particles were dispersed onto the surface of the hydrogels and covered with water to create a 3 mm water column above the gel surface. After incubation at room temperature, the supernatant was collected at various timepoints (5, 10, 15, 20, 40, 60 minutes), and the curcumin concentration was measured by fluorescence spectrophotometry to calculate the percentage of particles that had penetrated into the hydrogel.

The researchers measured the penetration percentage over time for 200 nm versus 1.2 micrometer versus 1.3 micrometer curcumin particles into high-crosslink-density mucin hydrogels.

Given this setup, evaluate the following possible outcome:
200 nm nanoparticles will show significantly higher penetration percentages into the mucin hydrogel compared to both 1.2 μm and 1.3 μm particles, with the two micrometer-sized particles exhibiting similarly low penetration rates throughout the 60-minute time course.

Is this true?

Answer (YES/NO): NO